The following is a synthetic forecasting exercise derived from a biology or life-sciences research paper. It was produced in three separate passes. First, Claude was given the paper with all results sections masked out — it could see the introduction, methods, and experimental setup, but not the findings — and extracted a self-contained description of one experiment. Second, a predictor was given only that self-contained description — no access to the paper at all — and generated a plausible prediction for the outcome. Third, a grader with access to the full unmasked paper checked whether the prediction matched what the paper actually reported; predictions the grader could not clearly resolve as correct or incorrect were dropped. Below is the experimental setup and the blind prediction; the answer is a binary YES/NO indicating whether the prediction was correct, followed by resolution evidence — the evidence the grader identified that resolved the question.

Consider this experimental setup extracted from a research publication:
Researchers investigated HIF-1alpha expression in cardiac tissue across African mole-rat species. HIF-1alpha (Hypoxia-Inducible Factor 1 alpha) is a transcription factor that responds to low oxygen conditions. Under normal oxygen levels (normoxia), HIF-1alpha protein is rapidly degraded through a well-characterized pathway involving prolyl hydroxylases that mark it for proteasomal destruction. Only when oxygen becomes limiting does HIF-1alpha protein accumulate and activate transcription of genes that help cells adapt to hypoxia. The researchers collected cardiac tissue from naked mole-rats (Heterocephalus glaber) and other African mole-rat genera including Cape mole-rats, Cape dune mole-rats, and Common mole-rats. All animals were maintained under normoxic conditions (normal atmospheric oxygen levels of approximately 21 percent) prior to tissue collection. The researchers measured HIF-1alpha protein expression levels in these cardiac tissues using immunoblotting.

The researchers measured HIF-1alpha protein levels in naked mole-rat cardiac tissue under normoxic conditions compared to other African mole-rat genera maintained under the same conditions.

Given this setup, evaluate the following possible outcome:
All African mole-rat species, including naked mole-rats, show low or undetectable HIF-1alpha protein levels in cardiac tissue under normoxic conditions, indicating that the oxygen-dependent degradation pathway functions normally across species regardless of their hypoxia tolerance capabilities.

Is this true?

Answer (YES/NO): NO